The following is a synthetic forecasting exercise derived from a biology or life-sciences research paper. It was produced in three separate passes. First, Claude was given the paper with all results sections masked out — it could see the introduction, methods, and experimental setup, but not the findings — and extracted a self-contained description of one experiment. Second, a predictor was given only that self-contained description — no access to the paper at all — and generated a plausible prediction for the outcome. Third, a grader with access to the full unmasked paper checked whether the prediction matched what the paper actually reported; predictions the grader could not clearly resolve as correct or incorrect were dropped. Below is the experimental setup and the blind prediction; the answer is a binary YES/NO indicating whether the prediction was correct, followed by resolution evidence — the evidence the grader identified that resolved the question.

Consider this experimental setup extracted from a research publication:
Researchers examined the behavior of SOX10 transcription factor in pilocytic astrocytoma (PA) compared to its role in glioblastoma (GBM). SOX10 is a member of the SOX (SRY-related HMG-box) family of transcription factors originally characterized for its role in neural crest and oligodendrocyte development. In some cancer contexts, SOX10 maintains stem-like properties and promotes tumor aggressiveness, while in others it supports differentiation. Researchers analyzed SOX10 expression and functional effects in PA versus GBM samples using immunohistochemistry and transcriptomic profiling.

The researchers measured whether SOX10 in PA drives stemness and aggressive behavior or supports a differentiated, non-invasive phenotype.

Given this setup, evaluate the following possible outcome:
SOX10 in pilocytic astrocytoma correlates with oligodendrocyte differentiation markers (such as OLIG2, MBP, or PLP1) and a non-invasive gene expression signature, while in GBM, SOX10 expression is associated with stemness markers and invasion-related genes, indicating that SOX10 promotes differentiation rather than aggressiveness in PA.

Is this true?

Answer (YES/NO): YES